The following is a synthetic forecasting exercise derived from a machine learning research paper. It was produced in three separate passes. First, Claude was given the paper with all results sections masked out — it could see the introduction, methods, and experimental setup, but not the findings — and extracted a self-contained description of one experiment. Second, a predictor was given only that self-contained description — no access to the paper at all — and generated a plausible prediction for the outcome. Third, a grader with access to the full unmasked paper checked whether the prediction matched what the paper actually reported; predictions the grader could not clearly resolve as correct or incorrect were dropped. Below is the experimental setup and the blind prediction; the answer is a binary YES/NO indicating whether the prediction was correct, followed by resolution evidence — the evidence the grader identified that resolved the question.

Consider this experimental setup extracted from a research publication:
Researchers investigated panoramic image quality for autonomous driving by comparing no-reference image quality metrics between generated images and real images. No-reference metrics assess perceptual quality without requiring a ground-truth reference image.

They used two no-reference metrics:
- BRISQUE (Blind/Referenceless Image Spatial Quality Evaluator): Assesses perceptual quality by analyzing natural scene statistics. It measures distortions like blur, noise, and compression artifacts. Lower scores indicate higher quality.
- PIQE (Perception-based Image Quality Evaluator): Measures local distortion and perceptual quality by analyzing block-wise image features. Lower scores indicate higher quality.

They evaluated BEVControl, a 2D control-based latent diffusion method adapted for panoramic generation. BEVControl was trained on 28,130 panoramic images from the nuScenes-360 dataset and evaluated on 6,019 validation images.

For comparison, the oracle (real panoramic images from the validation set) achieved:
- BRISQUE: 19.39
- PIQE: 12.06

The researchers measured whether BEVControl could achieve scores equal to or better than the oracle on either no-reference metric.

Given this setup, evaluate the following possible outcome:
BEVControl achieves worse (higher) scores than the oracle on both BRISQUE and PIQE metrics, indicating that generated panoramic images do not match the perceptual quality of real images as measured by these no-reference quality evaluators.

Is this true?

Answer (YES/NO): YES